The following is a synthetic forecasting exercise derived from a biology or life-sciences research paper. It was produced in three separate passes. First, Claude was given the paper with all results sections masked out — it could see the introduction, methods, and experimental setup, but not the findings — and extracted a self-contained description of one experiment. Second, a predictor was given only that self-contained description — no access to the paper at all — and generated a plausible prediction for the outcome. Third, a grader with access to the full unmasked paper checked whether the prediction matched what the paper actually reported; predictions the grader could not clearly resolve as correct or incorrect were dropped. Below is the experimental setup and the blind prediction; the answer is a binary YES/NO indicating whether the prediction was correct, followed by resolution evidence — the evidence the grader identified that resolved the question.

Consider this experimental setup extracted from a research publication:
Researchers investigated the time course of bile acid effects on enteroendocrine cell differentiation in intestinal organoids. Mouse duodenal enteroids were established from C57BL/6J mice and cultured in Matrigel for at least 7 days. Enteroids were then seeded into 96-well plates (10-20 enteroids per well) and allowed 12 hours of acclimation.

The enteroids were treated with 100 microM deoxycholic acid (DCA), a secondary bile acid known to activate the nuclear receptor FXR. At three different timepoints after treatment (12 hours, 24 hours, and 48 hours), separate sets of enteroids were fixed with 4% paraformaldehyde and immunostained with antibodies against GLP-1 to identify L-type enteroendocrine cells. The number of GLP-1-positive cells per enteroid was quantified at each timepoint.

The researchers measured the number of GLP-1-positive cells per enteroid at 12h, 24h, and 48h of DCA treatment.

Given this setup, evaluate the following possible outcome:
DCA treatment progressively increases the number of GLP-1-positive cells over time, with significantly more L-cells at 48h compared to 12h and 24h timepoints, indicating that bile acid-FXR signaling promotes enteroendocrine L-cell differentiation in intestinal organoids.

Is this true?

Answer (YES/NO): NO